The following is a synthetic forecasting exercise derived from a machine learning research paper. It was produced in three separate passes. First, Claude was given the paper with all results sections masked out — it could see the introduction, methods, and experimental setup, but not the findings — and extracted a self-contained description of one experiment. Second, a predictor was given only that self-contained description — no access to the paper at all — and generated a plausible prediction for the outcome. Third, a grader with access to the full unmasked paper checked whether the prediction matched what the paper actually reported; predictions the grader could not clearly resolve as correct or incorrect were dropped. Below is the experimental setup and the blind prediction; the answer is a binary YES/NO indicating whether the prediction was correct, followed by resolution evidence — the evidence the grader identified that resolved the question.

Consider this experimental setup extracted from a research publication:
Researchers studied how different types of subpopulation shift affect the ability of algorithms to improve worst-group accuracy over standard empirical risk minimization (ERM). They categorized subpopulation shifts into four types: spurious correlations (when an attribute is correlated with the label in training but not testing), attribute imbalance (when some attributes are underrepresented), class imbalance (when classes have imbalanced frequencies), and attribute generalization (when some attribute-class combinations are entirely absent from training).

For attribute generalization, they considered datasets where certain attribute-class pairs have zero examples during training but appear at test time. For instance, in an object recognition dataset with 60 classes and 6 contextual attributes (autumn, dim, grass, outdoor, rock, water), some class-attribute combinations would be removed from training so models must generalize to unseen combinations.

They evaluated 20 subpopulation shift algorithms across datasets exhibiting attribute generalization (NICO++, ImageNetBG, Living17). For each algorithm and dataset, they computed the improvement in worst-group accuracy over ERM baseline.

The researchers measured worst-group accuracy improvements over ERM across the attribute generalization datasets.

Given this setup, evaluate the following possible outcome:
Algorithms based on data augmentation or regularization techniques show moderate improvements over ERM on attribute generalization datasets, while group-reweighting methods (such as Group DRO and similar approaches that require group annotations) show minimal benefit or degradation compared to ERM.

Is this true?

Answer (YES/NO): NO